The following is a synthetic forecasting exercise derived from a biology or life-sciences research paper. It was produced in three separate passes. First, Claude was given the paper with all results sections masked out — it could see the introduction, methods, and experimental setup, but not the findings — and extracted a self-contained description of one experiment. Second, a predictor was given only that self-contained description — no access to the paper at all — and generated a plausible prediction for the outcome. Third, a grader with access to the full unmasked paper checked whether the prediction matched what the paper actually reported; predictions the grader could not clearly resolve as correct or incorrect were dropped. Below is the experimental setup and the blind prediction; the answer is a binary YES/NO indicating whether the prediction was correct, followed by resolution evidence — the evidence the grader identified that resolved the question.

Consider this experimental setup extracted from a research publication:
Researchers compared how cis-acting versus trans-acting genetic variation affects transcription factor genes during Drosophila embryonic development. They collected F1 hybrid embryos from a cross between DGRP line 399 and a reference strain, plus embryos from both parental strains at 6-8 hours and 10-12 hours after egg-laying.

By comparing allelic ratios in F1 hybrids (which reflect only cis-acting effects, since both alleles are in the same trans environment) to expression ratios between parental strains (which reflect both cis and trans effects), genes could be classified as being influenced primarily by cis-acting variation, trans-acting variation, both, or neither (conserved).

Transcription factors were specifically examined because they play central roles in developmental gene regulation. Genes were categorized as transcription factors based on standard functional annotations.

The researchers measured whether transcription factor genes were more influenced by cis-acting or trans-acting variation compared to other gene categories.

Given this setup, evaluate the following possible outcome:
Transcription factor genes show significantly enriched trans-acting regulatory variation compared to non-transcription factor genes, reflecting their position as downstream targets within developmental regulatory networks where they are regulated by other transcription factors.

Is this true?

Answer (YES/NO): YES